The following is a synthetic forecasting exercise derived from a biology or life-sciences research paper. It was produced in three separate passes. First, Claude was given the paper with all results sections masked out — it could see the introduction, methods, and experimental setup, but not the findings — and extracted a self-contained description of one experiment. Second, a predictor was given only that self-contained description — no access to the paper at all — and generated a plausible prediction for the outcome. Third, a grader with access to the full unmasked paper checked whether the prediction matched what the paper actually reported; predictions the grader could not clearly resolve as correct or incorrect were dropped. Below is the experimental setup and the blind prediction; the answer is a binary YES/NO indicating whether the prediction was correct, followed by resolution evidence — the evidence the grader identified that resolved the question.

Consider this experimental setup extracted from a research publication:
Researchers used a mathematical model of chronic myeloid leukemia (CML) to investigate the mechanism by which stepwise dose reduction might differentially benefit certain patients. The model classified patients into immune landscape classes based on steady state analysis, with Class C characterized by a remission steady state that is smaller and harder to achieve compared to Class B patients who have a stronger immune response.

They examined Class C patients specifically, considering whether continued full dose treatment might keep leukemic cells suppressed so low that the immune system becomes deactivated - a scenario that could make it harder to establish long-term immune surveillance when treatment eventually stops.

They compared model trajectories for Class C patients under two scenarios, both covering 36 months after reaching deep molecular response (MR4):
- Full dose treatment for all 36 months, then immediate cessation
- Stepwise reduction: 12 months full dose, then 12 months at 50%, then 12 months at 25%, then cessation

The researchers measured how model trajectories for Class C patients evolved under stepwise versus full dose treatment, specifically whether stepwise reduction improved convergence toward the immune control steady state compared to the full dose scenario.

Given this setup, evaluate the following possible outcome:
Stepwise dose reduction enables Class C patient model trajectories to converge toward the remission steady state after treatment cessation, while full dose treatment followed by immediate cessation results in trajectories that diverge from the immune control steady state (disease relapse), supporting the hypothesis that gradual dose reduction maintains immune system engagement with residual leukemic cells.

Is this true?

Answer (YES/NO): YES